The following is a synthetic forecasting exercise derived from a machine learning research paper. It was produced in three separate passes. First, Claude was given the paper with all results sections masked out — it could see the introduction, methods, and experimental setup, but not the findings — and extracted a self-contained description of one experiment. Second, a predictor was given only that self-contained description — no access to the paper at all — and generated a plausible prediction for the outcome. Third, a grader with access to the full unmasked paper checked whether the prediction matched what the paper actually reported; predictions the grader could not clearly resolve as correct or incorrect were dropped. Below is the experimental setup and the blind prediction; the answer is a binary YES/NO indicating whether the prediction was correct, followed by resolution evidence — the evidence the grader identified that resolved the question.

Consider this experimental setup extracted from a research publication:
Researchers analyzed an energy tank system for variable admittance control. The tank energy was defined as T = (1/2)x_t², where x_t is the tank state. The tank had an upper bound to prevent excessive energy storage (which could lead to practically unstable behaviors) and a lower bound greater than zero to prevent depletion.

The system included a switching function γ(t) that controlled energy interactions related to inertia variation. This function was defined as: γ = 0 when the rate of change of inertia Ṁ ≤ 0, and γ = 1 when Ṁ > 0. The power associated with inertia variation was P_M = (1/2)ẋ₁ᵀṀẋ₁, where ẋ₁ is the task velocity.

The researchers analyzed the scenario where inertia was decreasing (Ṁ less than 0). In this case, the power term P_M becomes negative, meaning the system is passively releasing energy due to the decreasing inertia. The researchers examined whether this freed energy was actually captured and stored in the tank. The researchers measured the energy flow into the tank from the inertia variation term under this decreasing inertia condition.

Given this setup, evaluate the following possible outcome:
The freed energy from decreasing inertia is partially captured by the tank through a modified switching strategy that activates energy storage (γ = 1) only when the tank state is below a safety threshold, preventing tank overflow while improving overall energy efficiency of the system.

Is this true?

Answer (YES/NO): NO